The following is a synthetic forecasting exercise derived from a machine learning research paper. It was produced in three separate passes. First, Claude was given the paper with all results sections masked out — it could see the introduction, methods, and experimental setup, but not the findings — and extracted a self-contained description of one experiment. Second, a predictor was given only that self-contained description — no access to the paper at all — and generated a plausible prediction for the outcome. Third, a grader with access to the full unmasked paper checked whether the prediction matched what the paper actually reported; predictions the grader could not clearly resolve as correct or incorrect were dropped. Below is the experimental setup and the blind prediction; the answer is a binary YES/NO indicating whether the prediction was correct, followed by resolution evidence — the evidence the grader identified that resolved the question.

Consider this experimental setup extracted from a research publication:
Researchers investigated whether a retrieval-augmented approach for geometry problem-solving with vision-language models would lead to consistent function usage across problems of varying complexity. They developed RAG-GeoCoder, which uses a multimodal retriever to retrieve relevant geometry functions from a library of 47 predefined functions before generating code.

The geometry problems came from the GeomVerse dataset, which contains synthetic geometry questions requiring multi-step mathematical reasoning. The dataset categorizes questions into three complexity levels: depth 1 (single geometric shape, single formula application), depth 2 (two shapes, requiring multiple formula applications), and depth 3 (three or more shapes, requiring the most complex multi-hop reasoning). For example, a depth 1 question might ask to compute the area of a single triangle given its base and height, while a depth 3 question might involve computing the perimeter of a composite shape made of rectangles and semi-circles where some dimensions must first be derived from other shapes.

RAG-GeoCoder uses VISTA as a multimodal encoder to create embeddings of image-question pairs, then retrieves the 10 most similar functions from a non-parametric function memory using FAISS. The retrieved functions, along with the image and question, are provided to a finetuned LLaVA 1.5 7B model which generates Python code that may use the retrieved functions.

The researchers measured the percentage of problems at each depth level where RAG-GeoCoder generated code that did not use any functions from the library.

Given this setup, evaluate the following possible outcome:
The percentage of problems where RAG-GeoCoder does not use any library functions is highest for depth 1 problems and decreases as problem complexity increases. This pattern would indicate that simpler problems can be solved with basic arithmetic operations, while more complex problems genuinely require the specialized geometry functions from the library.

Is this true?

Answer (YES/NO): NO